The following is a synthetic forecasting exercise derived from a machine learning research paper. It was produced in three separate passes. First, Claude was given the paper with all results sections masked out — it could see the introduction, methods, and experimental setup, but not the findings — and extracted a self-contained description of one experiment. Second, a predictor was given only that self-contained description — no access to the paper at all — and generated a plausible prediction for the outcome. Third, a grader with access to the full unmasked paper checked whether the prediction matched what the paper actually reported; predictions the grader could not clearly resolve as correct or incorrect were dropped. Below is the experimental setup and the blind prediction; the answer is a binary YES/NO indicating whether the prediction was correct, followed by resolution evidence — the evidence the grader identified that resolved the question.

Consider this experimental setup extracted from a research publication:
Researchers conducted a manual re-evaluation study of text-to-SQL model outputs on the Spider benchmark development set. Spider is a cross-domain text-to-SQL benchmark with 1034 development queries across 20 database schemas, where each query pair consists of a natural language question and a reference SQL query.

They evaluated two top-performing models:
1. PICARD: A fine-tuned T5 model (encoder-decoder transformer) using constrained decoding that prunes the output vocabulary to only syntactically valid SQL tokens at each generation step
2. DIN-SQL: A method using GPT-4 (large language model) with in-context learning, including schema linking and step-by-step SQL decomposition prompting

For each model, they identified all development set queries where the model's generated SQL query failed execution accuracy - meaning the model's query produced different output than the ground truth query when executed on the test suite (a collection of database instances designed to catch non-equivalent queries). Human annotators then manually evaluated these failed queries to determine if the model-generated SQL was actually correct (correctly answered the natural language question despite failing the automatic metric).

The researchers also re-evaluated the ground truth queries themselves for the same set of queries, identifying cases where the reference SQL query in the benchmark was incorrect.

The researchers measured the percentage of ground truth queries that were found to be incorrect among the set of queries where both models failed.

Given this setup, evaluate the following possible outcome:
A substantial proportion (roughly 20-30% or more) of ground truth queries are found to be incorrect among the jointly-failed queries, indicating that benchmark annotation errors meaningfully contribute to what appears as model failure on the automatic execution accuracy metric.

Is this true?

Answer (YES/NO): YES